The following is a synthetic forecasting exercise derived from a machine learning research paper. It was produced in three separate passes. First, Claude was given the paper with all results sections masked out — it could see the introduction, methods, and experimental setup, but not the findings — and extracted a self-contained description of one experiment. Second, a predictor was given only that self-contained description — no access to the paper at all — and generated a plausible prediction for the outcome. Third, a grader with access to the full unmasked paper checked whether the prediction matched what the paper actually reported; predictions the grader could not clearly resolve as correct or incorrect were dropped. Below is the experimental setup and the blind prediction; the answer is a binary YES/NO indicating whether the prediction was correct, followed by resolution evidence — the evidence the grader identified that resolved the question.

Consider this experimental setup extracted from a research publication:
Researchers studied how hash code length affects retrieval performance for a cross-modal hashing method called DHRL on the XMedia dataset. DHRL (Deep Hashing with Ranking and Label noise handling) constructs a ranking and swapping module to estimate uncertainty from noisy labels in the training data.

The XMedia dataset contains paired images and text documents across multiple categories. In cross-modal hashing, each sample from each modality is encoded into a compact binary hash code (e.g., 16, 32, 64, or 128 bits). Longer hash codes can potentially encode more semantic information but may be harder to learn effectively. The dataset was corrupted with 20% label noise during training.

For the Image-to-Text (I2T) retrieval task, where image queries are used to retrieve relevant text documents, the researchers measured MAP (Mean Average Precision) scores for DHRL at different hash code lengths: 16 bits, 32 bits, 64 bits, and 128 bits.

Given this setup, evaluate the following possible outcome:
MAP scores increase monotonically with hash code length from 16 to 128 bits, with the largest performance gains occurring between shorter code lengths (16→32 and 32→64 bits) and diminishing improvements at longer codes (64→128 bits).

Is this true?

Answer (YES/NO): NO